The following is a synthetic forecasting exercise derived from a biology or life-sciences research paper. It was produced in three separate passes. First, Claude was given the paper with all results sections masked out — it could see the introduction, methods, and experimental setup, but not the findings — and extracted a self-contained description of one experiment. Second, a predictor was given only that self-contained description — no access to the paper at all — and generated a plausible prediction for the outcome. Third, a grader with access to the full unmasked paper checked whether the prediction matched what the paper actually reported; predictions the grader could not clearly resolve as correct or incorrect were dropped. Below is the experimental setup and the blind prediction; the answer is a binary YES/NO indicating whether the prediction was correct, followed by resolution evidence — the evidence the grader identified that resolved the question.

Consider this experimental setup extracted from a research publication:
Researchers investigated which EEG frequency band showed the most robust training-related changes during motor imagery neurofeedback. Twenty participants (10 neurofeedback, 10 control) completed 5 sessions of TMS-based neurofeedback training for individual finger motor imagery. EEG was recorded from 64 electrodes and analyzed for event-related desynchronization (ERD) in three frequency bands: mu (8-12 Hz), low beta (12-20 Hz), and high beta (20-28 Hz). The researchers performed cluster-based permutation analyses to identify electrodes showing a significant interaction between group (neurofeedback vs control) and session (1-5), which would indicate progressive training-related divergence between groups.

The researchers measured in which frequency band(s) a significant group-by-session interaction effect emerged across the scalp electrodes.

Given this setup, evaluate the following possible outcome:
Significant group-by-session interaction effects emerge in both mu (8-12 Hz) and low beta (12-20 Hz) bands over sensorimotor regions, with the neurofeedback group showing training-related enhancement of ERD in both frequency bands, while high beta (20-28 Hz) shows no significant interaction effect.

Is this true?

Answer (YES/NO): NO